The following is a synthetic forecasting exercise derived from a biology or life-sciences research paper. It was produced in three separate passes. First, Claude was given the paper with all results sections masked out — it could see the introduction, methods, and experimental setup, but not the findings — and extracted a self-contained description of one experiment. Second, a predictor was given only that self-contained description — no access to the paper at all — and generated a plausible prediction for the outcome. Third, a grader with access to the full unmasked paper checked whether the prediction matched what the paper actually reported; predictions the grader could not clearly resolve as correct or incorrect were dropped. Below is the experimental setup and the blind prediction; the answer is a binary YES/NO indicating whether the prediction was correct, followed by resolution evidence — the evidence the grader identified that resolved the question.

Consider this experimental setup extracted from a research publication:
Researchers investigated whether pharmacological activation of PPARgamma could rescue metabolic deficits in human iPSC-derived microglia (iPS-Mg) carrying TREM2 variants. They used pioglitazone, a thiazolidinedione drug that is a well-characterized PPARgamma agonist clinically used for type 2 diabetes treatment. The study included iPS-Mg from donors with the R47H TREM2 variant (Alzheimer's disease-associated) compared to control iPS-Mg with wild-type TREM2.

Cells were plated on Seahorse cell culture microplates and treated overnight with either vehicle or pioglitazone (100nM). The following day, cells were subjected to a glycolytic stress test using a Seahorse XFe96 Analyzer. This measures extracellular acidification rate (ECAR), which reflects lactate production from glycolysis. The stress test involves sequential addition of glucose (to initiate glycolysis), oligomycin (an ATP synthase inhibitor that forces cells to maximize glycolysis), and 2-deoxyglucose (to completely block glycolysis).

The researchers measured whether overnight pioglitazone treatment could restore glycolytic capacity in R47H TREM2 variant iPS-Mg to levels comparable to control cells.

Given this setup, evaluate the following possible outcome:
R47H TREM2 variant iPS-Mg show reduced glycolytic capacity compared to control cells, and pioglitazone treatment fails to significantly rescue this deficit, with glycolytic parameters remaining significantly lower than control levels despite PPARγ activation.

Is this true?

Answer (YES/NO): NO